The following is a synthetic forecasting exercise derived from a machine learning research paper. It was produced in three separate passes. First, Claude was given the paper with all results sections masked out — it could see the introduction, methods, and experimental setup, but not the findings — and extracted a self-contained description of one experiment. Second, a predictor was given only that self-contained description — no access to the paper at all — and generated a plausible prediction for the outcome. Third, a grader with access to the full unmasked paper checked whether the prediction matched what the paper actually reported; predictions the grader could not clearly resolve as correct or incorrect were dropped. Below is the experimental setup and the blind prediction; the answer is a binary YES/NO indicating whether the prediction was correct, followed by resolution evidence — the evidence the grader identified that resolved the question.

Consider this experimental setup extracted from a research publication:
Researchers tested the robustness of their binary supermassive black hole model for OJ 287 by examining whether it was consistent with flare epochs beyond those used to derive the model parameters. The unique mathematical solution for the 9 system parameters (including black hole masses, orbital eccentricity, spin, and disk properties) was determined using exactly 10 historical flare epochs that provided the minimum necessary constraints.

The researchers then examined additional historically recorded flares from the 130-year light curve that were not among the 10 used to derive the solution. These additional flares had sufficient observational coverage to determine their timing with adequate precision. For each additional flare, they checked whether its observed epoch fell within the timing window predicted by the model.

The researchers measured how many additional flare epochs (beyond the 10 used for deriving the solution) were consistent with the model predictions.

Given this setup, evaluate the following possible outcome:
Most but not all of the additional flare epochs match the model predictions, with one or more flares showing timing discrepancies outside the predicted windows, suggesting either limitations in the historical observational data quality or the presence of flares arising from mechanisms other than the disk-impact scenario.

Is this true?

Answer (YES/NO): NO